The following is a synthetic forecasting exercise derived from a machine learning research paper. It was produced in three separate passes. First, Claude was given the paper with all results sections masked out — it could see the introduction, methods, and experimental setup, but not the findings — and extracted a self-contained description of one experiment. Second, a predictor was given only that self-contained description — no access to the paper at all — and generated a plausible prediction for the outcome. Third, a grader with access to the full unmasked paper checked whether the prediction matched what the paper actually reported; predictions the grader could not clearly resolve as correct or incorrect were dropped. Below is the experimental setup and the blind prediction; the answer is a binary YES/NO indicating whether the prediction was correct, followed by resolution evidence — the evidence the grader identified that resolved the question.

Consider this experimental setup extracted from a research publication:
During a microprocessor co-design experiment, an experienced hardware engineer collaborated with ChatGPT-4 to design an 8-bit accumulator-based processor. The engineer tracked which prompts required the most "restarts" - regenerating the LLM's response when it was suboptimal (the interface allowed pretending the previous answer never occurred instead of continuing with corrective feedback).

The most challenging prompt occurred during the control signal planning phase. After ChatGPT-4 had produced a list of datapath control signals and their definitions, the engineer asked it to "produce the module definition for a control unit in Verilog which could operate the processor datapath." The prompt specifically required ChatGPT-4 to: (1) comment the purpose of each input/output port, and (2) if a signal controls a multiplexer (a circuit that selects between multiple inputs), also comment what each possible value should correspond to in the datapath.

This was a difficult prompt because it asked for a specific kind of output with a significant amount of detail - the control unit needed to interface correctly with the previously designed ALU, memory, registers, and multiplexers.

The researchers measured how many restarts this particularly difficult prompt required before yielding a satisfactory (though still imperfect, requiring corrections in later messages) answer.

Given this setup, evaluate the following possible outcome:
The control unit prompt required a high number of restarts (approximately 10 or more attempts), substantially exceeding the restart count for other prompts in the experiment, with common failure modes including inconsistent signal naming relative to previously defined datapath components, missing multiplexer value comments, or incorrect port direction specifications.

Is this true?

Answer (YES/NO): YES